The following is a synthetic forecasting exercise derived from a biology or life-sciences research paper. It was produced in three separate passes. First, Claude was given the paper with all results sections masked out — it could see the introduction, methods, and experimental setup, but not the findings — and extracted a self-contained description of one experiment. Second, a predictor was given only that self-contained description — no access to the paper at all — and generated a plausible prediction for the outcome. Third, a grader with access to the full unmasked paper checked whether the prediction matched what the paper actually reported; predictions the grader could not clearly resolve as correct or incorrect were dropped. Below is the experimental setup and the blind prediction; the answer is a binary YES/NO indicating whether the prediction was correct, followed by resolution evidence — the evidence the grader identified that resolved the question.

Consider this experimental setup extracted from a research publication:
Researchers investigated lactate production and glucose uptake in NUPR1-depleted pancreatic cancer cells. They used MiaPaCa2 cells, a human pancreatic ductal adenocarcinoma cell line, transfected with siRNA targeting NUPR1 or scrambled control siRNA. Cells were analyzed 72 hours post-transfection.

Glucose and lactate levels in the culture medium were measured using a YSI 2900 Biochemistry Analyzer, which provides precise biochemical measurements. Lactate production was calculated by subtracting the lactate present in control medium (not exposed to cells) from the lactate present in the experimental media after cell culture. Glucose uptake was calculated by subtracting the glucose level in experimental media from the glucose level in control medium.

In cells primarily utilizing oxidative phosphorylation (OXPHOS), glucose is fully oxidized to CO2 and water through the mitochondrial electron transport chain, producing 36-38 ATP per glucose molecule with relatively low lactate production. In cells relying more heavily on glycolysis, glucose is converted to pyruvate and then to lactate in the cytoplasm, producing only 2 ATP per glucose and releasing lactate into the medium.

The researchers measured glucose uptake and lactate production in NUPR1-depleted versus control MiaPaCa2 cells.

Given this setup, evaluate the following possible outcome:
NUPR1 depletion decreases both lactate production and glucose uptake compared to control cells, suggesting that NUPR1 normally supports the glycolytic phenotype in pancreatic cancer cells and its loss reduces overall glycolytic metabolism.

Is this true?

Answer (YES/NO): NO